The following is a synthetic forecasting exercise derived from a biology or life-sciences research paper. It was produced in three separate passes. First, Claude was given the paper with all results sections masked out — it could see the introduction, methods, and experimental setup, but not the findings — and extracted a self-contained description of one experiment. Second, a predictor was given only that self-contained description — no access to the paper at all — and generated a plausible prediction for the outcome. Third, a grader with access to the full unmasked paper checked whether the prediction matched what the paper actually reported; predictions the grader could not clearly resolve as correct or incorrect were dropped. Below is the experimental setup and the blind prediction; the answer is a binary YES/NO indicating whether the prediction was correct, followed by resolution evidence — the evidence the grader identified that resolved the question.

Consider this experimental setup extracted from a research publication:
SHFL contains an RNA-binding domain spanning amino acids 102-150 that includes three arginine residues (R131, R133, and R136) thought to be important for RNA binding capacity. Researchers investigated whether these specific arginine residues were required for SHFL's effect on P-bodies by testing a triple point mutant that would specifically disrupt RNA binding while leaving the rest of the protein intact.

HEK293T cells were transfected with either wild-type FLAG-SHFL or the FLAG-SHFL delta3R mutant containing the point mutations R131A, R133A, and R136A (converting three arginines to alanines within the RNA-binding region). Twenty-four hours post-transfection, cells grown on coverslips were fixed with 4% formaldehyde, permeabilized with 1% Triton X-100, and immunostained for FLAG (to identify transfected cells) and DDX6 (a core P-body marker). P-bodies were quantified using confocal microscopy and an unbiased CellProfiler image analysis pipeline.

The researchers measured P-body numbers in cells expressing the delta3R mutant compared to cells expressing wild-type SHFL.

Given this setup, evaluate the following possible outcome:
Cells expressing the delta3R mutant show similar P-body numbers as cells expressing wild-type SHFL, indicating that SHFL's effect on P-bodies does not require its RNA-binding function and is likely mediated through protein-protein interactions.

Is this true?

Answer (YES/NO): YES